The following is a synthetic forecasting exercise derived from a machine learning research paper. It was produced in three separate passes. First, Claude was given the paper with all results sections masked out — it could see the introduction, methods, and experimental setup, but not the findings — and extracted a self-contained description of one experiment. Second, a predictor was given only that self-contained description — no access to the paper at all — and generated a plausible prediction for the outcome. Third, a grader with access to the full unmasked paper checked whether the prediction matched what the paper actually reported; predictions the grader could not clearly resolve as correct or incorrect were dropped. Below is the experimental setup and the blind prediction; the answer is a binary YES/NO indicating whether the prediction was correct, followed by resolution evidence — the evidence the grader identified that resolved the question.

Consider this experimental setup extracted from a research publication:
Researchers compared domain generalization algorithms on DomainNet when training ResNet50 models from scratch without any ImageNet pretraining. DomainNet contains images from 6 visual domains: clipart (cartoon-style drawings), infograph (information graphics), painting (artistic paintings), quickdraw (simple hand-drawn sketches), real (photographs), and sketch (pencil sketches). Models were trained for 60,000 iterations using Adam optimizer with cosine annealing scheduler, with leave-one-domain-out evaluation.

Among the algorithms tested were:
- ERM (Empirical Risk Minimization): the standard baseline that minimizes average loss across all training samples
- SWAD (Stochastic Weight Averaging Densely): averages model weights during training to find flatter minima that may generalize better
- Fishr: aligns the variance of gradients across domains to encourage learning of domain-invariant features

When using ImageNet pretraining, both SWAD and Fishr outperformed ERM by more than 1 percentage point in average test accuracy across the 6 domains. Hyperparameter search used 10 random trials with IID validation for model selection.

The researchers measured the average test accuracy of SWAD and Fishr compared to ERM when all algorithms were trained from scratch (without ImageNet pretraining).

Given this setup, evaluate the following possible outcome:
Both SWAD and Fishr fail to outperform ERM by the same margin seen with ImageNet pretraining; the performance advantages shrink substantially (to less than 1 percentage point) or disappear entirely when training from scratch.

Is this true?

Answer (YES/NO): YES